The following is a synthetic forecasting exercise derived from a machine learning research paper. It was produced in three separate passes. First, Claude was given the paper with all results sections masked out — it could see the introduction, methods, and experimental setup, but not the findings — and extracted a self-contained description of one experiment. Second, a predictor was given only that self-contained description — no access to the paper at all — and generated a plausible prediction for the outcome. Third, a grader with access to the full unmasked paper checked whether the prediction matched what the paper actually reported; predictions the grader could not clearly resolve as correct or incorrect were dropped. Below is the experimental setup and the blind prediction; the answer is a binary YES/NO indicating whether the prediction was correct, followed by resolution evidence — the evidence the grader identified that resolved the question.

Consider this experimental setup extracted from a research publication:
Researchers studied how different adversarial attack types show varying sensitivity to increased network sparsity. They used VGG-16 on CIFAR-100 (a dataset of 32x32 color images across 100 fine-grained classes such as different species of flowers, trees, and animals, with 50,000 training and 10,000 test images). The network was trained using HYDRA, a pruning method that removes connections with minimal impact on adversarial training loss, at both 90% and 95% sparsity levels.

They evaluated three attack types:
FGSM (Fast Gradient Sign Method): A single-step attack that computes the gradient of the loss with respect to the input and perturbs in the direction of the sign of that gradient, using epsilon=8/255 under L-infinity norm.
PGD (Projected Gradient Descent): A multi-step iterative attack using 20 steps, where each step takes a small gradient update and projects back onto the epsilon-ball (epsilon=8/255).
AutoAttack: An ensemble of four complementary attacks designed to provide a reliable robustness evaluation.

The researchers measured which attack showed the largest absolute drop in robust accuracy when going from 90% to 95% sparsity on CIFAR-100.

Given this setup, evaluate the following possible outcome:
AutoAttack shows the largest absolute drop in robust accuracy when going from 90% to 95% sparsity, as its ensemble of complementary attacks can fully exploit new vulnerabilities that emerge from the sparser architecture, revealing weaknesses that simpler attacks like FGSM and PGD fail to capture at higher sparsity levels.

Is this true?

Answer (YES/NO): NO